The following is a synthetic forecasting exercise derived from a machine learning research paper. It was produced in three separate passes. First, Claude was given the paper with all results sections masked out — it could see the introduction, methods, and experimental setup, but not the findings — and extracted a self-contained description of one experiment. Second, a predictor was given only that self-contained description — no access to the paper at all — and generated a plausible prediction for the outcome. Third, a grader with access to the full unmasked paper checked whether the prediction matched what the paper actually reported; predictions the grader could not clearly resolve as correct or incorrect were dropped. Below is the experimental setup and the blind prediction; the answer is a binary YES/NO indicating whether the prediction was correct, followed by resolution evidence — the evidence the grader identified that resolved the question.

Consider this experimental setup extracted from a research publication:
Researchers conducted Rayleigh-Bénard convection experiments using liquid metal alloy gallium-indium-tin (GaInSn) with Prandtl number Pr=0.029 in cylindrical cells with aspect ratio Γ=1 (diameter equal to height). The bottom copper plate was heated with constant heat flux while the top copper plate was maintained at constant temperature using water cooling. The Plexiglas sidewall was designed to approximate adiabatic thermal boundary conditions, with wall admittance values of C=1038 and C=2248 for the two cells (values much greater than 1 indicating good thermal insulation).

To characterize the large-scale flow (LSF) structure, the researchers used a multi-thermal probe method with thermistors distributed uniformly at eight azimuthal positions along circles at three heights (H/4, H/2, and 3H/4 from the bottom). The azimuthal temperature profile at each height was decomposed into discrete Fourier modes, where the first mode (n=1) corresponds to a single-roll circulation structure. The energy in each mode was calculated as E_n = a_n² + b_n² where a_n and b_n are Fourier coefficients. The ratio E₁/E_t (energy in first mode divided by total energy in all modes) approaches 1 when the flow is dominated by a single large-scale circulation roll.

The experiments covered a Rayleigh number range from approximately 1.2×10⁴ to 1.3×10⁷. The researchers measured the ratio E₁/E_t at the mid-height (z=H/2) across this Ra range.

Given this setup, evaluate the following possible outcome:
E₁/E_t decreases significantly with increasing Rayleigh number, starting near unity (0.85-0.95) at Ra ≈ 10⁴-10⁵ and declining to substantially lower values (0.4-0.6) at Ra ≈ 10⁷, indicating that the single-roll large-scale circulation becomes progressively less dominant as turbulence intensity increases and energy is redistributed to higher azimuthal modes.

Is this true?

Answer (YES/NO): NO